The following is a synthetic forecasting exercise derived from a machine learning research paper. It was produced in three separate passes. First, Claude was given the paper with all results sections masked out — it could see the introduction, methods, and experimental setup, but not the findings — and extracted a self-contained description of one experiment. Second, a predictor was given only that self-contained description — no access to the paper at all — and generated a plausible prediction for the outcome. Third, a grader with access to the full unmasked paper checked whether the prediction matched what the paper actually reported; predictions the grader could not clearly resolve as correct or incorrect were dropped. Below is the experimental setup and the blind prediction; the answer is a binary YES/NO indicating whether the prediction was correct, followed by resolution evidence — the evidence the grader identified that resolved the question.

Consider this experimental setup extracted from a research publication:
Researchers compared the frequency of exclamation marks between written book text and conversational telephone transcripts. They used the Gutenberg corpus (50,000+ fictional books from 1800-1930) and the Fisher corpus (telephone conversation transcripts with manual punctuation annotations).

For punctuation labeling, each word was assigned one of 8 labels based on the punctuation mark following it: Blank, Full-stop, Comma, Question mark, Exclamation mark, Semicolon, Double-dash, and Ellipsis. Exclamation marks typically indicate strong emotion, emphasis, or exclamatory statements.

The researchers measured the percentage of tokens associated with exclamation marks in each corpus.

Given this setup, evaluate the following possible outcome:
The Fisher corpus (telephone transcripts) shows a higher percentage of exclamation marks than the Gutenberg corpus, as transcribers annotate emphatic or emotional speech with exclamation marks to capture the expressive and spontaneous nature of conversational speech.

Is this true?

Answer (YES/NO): NO